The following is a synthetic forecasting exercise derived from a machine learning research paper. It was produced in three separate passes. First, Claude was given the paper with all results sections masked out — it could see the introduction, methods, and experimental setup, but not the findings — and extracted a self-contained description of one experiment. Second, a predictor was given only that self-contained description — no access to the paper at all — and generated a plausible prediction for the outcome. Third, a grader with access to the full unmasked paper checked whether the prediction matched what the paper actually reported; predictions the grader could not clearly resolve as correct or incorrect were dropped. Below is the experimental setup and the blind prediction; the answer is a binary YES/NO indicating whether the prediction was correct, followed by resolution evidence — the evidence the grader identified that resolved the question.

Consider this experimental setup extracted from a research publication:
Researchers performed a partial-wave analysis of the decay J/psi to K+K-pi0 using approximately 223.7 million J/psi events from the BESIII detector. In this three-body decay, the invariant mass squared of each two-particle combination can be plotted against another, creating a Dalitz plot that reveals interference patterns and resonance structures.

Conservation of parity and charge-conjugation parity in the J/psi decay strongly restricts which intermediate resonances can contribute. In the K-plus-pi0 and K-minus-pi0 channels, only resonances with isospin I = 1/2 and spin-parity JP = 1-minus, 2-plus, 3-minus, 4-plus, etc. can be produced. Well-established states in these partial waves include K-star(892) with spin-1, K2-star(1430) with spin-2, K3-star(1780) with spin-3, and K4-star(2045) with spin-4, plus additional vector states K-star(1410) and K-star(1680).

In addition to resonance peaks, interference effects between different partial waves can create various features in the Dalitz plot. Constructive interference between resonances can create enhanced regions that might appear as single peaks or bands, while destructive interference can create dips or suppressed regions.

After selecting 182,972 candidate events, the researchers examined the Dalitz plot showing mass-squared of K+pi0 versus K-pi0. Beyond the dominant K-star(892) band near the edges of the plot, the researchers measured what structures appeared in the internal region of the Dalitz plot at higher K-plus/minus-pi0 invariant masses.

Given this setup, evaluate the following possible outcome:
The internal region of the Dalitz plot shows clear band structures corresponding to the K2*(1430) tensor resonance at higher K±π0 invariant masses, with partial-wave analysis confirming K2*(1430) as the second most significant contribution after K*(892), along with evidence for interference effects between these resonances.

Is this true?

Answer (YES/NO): YES